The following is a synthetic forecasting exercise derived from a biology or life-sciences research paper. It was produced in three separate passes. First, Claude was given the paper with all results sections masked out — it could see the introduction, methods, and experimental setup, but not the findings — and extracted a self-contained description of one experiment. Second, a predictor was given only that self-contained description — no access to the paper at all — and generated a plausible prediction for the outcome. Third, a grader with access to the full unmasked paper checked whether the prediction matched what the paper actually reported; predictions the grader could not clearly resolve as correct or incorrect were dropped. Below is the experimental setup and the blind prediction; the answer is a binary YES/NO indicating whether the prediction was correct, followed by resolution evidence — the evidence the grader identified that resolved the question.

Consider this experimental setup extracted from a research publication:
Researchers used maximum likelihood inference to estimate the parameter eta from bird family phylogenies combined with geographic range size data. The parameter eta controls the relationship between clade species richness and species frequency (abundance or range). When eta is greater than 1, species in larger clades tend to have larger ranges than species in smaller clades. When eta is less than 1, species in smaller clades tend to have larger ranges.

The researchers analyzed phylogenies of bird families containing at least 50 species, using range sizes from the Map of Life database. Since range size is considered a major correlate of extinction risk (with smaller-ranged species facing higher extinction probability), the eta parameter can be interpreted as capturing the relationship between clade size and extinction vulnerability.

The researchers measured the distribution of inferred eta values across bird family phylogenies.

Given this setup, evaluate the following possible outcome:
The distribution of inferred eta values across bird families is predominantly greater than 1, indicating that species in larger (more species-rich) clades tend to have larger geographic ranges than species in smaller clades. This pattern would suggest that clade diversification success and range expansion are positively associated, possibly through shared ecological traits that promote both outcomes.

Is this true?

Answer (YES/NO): YES